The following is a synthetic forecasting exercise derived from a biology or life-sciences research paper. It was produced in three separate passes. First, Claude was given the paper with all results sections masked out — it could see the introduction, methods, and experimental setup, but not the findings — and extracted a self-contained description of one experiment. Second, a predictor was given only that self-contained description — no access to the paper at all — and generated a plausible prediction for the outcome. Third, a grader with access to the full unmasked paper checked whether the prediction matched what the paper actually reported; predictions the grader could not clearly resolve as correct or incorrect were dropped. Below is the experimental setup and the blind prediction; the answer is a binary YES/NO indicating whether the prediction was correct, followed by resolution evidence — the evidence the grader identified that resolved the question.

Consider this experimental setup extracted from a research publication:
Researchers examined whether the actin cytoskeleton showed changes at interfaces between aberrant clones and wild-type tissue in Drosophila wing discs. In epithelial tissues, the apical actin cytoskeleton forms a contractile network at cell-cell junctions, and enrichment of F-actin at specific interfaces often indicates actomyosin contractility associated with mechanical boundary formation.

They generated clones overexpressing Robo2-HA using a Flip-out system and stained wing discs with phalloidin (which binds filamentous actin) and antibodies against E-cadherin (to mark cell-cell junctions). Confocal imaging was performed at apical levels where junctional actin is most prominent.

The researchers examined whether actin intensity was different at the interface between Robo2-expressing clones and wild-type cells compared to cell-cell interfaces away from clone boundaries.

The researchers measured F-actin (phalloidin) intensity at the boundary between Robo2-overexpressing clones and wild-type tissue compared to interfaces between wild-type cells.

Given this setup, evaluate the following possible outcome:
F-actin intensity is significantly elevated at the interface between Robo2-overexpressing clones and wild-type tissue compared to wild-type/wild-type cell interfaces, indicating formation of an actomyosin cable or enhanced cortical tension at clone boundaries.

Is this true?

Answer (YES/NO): YES